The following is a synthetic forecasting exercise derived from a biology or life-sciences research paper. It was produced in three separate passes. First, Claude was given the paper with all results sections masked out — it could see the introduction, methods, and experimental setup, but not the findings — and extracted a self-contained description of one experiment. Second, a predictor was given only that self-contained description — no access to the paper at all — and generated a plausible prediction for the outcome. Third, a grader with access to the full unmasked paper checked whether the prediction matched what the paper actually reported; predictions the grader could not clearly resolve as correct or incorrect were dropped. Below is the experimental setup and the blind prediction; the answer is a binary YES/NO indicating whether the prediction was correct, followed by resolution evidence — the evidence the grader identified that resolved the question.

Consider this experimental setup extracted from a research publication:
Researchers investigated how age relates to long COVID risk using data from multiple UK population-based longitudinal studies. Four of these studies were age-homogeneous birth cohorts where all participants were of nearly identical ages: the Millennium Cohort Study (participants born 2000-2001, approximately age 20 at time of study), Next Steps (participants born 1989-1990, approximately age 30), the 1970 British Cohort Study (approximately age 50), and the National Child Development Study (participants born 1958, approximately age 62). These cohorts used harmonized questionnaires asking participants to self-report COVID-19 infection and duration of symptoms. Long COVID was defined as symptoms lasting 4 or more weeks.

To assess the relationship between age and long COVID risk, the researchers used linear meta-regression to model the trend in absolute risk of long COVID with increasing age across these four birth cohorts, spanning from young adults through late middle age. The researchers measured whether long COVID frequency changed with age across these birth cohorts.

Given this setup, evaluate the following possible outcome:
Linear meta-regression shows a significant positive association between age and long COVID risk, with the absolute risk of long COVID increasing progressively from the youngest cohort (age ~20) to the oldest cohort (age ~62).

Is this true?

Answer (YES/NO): YES